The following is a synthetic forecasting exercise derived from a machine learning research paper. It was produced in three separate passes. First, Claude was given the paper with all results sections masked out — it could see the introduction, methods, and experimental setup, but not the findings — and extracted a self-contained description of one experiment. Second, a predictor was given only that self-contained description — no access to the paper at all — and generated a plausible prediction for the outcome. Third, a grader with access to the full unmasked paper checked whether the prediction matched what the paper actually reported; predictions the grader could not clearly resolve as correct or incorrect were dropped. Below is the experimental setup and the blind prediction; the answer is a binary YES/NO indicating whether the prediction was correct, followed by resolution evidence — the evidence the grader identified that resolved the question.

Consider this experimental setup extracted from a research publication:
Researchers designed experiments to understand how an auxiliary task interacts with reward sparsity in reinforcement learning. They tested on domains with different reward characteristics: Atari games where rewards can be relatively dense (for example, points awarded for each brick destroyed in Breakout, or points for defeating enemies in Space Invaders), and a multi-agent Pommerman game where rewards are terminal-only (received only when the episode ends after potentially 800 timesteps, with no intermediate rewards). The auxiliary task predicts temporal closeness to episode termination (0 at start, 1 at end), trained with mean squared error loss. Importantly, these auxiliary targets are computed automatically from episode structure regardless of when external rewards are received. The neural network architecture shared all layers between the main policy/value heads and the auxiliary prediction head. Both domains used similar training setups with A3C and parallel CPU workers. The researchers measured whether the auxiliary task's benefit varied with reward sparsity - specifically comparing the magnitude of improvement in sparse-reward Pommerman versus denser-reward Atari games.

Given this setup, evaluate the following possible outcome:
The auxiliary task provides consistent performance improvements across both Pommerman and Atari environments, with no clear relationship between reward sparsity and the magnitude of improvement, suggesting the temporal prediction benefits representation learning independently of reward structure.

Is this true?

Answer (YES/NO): NO